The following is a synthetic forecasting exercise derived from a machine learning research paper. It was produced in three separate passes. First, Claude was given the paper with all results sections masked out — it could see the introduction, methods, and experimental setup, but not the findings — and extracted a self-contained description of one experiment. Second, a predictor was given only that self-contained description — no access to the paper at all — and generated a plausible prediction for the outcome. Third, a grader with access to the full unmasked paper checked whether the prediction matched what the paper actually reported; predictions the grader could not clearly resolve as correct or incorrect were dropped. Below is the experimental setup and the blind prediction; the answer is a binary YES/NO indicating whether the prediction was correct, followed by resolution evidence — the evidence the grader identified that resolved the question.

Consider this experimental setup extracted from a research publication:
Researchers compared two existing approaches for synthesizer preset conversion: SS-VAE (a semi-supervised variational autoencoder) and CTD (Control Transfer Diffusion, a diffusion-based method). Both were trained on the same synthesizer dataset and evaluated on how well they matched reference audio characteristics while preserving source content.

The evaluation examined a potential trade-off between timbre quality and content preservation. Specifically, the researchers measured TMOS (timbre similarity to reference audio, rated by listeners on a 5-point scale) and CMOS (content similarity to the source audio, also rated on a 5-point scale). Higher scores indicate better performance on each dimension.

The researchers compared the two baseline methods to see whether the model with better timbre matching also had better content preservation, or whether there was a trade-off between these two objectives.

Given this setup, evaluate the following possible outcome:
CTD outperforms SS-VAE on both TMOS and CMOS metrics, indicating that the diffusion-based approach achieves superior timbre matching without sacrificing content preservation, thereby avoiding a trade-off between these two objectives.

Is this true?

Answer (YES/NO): NO